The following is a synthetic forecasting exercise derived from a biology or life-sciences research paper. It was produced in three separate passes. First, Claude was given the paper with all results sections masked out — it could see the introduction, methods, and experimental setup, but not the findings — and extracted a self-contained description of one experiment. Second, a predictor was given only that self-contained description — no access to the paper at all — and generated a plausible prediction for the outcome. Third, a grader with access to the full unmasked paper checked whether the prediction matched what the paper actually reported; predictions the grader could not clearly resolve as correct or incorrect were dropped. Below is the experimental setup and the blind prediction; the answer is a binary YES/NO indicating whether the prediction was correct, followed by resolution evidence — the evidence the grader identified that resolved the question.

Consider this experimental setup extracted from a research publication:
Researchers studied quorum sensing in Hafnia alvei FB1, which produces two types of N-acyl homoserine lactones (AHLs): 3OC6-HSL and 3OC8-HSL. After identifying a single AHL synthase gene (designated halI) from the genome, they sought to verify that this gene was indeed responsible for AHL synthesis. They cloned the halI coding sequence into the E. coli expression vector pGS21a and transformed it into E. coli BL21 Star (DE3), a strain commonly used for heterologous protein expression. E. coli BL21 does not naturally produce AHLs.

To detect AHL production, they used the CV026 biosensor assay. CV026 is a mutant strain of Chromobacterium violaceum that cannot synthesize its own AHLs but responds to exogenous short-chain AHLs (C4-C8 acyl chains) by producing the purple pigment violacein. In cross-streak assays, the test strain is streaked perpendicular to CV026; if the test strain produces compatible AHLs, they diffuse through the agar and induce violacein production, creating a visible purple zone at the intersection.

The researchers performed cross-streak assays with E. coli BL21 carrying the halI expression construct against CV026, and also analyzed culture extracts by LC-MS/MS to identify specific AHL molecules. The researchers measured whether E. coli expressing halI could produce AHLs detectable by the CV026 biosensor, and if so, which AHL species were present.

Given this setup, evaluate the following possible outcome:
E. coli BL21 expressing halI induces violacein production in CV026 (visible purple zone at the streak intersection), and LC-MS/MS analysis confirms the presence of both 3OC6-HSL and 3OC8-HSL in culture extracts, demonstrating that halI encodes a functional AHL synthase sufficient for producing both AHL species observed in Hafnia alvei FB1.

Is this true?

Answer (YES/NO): YES